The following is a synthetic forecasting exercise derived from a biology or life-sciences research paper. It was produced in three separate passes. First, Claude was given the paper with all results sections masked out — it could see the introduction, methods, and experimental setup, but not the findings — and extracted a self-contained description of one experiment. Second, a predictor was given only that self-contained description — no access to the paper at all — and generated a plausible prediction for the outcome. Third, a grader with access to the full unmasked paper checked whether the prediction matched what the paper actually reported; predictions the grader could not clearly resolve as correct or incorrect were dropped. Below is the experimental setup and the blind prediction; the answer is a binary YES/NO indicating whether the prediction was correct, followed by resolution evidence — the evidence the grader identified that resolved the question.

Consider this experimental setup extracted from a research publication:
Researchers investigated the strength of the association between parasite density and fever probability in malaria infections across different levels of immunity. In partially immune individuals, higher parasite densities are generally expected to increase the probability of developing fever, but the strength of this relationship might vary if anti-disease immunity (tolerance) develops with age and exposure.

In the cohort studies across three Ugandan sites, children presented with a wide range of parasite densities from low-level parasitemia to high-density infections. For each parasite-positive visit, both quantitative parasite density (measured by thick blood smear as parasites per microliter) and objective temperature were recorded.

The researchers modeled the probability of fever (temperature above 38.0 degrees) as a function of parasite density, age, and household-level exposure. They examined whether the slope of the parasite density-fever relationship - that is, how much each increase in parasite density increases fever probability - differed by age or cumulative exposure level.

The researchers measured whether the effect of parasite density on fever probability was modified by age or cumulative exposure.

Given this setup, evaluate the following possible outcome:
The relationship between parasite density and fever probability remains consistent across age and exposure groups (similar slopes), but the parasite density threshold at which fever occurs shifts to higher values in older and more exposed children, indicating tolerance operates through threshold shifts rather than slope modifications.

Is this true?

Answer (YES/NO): YES